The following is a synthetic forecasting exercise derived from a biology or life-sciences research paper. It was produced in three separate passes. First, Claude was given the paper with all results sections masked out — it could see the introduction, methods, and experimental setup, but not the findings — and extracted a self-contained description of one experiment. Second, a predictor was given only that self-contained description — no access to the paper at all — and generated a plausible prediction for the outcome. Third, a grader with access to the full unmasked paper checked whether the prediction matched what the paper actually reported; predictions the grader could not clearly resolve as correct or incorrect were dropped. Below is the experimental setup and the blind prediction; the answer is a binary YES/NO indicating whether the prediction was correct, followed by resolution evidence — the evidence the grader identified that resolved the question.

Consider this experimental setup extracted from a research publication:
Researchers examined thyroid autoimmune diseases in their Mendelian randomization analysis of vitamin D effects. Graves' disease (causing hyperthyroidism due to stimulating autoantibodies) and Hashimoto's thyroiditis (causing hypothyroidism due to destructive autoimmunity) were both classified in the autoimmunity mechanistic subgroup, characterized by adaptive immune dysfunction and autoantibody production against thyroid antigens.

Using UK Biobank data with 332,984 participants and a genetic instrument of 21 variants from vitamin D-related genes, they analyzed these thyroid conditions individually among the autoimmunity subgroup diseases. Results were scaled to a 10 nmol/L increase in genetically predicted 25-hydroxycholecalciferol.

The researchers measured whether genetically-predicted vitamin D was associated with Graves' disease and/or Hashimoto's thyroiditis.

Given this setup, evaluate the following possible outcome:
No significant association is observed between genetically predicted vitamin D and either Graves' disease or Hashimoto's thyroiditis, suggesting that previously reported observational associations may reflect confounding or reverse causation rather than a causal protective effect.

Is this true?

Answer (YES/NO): YES